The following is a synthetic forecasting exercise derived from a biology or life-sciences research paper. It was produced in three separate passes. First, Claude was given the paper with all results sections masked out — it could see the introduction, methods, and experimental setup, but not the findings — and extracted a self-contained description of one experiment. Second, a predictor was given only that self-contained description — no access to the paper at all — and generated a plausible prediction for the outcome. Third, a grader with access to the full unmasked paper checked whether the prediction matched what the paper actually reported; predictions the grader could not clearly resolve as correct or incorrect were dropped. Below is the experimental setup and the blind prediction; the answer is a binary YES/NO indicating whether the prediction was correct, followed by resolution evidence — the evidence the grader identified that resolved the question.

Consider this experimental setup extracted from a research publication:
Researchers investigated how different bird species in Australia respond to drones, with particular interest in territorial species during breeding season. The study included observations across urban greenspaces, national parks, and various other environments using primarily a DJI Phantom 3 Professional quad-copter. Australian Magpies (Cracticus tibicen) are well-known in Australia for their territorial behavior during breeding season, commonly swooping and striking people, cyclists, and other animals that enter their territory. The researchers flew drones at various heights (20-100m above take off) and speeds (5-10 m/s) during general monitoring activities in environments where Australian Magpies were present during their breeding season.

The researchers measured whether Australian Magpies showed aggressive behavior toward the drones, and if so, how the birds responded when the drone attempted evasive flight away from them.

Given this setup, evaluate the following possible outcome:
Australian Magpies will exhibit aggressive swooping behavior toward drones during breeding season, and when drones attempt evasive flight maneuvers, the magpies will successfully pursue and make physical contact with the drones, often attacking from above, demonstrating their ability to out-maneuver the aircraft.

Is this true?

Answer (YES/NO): NO